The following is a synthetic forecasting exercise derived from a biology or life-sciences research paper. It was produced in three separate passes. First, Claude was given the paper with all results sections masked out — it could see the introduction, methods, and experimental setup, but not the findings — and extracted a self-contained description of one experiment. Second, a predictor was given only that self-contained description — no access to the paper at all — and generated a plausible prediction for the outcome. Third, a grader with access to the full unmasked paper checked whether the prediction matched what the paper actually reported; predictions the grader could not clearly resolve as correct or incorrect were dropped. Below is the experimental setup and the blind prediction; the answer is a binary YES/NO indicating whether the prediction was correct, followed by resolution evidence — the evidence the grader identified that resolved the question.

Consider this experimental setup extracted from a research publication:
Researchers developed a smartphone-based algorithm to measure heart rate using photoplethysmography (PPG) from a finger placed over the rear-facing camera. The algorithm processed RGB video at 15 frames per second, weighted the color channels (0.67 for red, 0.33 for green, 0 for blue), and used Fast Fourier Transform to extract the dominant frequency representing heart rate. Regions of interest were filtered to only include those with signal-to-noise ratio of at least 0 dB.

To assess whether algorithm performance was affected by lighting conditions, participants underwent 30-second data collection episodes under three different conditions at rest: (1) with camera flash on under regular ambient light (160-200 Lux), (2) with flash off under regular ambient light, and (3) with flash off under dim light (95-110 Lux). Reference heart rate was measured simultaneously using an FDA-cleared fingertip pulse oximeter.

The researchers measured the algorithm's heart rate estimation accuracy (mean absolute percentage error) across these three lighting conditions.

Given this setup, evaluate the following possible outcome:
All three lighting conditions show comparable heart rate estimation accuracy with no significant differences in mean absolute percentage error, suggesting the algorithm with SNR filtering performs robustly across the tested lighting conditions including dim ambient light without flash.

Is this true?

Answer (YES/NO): YES